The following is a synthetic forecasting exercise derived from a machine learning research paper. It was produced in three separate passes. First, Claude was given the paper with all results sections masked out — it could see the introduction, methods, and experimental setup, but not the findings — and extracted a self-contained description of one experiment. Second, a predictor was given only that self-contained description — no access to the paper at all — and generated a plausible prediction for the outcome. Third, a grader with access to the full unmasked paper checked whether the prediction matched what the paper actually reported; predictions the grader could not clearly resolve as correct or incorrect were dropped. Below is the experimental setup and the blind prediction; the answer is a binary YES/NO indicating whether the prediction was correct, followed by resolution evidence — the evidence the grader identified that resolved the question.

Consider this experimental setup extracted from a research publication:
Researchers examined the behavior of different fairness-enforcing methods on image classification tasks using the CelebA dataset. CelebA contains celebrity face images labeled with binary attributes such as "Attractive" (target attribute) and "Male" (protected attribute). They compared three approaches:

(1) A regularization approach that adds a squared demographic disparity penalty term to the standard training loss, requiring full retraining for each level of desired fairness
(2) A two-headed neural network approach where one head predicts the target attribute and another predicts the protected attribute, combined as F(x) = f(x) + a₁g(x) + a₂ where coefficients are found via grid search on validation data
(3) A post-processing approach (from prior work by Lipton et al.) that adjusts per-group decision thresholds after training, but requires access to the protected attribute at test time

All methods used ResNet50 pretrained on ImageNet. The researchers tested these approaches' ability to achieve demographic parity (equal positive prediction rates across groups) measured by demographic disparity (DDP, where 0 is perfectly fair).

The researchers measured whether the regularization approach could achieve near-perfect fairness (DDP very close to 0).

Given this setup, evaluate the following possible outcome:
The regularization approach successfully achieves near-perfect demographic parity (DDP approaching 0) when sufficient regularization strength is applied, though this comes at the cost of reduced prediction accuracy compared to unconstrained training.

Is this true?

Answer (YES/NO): NO